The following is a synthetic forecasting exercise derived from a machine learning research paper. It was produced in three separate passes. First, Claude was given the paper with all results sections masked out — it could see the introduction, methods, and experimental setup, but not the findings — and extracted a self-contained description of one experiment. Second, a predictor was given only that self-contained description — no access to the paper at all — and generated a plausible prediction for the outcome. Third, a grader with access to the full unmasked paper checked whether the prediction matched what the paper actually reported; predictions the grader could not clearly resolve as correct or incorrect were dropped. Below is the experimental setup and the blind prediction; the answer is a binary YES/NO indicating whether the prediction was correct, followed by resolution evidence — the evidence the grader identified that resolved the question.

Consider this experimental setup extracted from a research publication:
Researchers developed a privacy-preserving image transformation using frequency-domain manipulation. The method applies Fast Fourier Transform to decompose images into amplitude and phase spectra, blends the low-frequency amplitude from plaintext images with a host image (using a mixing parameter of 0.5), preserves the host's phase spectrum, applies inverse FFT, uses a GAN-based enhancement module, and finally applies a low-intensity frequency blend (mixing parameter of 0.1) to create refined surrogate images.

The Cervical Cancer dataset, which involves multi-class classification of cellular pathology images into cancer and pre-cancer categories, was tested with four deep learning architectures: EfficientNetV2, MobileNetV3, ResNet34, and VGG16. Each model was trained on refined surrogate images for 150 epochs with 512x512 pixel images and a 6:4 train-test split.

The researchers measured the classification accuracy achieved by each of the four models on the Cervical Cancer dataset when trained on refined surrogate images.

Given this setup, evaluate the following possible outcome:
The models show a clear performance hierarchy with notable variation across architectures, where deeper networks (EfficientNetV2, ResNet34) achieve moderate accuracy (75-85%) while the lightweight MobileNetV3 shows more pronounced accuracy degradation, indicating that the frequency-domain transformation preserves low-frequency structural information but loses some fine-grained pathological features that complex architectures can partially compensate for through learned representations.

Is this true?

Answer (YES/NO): NO